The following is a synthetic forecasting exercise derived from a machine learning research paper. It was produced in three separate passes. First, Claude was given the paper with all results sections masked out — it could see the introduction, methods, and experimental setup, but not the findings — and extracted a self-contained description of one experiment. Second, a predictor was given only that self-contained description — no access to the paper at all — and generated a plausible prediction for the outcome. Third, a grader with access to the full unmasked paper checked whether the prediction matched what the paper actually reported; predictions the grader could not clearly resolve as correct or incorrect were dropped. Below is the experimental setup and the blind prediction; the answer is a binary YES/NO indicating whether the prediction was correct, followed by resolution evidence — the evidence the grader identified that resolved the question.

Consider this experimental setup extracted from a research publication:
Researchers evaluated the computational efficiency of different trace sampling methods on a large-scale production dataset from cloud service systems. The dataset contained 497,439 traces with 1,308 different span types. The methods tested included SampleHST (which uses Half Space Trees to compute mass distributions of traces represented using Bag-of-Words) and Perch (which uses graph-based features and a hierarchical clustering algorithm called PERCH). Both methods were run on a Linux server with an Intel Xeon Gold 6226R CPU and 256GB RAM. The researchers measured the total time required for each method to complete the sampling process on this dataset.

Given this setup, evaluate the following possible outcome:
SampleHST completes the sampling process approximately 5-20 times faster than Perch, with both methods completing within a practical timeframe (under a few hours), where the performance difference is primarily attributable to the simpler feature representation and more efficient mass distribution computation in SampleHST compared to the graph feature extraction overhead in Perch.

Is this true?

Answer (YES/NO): YES